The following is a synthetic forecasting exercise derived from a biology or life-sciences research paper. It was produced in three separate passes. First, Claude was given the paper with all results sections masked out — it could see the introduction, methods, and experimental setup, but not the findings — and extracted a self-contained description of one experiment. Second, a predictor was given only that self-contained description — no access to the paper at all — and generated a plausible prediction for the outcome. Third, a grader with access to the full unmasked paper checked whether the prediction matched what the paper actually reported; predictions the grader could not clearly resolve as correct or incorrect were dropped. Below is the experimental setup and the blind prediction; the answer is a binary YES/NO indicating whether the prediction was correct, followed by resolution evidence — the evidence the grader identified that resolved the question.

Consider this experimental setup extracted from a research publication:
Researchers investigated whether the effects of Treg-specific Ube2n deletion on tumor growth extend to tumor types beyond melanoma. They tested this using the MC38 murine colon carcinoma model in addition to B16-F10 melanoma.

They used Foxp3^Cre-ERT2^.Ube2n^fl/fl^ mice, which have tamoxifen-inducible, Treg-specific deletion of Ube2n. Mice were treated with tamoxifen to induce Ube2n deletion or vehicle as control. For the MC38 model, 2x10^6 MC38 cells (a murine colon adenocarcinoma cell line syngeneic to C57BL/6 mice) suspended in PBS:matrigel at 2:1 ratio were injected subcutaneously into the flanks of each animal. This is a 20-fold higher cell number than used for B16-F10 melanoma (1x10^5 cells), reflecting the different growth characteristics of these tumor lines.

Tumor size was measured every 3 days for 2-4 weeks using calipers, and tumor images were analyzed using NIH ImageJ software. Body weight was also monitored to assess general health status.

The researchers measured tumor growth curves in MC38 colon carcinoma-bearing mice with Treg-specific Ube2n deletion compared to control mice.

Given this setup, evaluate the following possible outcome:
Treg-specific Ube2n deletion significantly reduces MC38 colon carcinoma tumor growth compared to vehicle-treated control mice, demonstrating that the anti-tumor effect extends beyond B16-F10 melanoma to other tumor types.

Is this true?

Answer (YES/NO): YES